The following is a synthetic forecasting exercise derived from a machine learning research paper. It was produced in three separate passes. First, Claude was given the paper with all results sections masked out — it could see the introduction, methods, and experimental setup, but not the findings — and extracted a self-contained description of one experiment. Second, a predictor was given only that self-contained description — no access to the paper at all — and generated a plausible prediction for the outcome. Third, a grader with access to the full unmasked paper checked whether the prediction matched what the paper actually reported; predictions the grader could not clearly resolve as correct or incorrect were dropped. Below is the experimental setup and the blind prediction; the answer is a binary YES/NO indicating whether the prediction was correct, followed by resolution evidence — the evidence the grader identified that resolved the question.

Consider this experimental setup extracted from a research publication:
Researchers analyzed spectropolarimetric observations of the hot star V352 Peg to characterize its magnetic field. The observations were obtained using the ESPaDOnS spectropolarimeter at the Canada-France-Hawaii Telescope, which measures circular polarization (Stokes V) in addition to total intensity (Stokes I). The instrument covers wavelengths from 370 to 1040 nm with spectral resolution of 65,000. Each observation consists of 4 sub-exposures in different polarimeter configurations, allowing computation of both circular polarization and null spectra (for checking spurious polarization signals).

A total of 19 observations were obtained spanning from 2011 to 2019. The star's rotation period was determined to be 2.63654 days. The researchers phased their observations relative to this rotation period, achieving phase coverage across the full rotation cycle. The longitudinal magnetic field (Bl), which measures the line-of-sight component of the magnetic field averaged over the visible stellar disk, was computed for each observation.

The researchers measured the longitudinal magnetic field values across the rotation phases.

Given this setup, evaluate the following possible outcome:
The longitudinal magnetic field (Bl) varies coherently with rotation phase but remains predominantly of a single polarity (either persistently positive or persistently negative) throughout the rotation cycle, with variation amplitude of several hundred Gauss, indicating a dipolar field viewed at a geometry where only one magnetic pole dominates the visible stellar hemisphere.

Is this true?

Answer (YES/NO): NO